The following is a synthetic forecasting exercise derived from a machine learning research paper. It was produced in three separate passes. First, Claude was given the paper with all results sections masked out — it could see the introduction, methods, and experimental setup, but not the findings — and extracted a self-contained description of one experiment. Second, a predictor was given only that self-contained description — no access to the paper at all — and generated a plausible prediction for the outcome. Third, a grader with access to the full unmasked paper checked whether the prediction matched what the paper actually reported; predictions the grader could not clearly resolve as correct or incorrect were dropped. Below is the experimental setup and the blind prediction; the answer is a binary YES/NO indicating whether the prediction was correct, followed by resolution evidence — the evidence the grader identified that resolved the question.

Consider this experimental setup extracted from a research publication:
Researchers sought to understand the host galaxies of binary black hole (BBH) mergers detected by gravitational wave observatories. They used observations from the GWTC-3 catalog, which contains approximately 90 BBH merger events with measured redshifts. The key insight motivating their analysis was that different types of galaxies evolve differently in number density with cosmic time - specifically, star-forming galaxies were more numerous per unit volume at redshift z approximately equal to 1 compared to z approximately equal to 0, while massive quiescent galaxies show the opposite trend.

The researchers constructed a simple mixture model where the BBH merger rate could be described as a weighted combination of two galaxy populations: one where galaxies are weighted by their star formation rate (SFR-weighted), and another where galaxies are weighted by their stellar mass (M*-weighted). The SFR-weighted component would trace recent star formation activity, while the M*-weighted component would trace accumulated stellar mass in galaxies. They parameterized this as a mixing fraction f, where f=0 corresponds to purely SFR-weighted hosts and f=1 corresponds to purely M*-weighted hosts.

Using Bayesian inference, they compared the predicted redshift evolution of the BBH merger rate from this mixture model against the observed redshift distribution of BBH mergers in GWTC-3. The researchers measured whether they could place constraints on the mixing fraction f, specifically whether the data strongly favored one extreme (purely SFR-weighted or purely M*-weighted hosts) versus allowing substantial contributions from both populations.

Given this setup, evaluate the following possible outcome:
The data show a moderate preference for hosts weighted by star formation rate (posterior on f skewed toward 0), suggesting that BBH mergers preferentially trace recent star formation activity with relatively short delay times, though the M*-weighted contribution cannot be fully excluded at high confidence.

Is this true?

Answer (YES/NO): NO